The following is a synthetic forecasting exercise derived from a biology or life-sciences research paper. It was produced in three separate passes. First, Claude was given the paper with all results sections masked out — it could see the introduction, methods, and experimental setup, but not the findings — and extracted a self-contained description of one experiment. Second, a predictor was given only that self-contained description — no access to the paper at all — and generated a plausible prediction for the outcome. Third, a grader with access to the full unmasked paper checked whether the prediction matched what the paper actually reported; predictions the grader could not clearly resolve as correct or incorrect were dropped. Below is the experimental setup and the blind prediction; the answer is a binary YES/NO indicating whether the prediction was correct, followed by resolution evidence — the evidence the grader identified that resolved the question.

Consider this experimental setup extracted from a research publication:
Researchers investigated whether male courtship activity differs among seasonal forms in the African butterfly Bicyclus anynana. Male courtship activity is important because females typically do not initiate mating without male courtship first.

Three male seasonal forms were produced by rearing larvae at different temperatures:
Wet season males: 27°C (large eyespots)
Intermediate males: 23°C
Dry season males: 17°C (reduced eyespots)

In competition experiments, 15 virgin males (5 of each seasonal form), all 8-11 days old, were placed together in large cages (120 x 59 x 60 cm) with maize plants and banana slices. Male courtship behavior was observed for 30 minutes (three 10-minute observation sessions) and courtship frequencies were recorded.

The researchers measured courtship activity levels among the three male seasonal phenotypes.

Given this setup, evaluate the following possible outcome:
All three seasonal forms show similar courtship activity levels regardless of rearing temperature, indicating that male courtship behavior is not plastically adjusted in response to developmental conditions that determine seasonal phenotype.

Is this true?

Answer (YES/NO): NO